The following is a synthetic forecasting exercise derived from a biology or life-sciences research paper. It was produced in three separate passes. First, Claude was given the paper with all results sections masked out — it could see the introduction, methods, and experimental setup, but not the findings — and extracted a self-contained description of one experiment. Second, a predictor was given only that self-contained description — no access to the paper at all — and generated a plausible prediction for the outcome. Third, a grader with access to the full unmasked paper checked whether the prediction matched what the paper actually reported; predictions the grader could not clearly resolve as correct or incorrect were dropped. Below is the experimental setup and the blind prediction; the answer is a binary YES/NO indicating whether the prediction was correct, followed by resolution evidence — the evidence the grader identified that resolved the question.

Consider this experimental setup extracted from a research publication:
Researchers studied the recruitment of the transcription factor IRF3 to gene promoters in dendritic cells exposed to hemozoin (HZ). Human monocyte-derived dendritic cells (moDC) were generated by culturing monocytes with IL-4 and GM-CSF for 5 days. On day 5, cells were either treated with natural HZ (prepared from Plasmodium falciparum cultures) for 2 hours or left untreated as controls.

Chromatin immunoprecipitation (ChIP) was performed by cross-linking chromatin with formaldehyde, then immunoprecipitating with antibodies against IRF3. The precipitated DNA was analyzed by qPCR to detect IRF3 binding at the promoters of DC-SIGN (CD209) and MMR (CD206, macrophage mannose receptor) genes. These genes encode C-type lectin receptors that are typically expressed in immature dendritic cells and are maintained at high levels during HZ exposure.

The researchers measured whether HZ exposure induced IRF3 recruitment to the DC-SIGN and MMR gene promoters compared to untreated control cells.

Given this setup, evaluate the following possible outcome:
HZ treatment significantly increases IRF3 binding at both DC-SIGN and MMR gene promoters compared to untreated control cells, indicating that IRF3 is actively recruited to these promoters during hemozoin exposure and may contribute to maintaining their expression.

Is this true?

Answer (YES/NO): YES